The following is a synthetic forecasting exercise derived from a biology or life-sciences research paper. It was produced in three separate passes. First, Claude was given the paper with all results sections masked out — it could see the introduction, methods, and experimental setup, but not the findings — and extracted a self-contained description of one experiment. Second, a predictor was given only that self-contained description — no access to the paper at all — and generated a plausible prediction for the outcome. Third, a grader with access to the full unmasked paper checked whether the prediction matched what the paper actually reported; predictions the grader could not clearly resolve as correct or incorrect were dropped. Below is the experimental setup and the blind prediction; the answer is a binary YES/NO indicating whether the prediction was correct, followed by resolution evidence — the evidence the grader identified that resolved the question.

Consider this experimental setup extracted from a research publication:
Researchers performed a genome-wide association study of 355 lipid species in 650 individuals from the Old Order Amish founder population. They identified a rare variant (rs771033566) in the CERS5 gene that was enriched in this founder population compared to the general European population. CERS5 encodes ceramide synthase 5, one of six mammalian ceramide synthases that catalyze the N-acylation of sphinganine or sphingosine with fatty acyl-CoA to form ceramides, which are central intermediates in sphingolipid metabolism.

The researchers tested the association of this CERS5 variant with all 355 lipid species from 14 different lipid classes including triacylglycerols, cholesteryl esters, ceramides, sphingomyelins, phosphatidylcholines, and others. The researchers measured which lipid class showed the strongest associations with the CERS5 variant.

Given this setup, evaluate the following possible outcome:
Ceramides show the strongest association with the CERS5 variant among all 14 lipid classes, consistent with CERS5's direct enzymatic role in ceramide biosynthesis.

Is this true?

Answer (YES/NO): NO